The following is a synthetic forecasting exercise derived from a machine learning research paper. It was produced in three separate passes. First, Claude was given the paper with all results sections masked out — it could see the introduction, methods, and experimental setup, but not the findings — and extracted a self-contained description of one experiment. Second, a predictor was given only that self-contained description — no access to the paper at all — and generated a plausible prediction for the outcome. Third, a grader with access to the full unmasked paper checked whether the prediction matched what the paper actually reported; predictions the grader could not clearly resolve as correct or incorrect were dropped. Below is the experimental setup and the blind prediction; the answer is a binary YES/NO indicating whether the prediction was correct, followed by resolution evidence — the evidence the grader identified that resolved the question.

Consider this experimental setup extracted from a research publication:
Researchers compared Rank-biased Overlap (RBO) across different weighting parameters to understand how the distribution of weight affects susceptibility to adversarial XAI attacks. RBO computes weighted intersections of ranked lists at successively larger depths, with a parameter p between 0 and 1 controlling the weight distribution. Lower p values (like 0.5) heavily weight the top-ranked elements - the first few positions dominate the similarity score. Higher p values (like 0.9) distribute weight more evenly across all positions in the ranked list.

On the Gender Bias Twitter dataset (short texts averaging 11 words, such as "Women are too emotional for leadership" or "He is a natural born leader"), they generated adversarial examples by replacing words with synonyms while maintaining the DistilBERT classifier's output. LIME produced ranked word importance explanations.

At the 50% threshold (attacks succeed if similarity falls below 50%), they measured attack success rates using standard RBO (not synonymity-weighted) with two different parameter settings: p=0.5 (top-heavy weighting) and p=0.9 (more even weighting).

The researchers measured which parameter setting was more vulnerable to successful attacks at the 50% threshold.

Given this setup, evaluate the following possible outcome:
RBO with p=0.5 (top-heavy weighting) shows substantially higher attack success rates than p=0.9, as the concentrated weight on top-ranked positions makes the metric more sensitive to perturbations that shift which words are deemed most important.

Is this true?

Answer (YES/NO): YES